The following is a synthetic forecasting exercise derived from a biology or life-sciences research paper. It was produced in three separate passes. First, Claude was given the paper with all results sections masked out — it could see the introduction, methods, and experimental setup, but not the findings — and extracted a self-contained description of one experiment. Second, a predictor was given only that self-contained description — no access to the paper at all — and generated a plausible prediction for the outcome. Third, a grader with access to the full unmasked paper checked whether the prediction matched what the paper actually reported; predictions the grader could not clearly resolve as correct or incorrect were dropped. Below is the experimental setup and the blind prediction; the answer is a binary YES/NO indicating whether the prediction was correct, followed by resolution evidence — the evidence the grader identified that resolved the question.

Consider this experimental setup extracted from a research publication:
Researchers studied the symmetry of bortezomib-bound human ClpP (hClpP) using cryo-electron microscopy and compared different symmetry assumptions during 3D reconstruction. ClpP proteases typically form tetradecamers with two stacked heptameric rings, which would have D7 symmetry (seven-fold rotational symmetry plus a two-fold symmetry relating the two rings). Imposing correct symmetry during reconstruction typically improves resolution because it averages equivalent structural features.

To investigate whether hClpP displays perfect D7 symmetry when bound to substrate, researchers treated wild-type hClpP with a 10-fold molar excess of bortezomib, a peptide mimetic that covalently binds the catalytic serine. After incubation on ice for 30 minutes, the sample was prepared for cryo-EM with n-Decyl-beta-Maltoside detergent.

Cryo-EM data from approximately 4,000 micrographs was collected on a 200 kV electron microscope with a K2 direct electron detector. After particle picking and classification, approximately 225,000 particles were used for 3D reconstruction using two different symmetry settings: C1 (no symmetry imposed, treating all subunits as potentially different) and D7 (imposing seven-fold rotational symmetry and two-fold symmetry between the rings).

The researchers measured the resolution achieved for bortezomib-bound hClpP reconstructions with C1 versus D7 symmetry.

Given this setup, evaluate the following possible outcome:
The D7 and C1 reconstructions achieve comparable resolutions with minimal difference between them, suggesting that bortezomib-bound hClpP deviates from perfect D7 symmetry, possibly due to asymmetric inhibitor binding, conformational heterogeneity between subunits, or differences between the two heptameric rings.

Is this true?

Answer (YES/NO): NO